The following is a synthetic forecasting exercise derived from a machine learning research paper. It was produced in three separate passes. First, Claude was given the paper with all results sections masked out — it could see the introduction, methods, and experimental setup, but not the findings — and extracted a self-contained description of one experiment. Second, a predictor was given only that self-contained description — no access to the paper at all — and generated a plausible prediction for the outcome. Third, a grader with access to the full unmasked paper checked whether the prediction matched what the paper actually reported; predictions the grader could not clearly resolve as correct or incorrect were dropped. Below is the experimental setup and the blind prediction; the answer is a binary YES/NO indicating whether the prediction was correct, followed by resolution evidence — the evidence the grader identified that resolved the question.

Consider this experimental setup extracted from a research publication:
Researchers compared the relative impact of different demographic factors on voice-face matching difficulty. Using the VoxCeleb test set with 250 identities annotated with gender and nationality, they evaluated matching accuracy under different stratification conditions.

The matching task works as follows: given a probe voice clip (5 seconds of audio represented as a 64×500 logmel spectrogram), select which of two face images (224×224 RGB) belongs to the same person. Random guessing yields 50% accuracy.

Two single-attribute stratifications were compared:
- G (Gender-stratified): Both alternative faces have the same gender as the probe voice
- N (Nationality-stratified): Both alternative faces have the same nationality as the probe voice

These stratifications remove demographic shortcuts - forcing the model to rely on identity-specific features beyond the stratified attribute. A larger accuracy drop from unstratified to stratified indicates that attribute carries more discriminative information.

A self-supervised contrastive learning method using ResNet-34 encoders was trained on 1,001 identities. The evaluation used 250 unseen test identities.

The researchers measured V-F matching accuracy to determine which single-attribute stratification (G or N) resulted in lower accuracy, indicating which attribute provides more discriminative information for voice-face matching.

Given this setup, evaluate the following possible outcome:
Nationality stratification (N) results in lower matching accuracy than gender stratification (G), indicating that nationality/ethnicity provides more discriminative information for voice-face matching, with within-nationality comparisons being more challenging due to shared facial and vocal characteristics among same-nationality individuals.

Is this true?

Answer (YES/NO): NO